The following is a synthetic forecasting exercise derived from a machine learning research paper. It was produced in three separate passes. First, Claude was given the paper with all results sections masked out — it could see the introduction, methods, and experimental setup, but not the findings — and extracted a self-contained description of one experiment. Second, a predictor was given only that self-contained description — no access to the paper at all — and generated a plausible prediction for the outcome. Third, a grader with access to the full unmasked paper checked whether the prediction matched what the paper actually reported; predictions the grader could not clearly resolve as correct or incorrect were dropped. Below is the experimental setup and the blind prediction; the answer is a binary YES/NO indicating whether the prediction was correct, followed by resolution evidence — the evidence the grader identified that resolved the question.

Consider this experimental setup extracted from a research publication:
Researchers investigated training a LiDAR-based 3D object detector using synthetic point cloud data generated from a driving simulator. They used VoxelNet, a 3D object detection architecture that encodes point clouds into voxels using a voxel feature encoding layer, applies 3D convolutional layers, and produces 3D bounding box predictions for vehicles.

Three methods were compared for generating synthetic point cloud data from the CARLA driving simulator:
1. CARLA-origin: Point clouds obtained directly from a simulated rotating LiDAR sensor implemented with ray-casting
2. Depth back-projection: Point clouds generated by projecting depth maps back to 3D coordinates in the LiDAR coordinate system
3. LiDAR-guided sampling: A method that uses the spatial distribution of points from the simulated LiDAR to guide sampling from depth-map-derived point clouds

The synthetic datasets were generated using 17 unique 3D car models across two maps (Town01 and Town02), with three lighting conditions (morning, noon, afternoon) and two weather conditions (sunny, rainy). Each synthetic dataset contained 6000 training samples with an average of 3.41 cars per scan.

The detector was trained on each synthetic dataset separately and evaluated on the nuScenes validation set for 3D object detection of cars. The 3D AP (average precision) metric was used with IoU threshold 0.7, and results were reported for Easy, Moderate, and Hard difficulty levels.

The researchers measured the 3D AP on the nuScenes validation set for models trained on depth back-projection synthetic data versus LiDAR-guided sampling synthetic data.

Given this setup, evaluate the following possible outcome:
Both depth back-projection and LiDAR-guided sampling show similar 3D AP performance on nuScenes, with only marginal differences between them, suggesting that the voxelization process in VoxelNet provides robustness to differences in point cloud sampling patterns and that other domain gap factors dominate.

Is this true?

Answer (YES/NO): YES